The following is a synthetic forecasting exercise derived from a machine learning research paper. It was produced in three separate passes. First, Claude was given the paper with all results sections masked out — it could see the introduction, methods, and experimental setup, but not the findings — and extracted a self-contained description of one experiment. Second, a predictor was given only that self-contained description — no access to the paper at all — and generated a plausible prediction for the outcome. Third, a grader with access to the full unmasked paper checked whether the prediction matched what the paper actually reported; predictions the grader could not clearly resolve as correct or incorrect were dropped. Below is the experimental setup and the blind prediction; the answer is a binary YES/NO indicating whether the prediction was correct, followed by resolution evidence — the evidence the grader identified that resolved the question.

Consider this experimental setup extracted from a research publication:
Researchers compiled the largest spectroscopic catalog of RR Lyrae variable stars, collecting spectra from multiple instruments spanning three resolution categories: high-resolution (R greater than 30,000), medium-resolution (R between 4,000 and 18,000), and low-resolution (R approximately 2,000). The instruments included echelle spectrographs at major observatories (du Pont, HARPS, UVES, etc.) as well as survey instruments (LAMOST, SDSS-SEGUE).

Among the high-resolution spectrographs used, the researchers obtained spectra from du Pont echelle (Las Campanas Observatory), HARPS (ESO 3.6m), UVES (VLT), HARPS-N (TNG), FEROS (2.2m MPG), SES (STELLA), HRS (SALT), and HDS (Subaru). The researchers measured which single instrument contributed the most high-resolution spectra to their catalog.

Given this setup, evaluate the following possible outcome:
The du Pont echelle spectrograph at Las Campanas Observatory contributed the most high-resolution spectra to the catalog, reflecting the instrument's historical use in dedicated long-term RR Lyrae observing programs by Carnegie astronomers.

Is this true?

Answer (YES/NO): YES